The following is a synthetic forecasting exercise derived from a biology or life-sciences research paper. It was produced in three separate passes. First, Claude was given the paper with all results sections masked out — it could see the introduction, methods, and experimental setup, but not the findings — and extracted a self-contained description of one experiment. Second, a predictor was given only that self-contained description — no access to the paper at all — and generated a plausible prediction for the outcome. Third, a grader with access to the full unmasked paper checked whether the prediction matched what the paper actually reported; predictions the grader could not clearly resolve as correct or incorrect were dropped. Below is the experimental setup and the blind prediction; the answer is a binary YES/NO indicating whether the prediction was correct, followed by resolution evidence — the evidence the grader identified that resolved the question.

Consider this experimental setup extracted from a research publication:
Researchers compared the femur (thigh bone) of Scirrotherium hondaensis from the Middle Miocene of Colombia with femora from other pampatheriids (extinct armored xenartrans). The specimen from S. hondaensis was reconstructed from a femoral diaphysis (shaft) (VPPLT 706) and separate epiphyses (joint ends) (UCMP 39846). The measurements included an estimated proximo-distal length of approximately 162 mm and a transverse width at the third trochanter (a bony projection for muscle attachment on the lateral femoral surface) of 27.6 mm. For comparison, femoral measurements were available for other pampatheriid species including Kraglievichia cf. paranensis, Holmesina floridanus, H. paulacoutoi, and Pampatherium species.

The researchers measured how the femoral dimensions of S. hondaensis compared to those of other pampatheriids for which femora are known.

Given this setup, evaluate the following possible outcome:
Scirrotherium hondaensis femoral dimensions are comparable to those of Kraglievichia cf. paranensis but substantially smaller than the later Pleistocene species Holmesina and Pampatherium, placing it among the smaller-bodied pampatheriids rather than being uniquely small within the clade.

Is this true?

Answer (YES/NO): YES